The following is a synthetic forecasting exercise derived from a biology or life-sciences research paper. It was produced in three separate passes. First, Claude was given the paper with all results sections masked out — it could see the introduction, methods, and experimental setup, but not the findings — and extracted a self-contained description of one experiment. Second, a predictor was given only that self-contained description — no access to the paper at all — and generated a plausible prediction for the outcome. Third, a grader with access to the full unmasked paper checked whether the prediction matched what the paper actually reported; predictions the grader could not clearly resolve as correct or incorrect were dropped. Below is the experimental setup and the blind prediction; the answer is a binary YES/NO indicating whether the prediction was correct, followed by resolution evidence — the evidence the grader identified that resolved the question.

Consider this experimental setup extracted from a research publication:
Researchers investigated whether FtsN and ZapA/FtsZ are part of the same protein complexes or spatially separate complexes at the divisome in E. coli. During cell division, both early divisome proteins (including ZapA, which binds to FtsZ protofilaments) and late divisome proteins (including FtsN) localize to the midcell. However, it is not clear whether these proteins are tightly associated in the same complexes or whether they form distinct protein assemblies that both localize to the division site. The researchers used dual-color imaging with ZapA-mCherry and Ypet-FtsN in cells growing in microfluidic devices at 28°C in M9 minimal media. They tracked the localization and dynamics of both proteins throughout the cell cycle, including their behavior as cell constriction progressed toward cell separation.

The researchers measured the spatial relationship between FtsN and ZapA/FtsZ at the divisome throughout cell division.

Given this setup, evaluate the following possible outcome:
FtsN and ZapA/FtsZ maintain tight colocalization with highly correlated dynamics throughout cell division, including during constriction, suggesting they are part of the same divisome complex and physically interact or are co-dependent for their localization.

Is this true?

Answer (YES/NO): NO